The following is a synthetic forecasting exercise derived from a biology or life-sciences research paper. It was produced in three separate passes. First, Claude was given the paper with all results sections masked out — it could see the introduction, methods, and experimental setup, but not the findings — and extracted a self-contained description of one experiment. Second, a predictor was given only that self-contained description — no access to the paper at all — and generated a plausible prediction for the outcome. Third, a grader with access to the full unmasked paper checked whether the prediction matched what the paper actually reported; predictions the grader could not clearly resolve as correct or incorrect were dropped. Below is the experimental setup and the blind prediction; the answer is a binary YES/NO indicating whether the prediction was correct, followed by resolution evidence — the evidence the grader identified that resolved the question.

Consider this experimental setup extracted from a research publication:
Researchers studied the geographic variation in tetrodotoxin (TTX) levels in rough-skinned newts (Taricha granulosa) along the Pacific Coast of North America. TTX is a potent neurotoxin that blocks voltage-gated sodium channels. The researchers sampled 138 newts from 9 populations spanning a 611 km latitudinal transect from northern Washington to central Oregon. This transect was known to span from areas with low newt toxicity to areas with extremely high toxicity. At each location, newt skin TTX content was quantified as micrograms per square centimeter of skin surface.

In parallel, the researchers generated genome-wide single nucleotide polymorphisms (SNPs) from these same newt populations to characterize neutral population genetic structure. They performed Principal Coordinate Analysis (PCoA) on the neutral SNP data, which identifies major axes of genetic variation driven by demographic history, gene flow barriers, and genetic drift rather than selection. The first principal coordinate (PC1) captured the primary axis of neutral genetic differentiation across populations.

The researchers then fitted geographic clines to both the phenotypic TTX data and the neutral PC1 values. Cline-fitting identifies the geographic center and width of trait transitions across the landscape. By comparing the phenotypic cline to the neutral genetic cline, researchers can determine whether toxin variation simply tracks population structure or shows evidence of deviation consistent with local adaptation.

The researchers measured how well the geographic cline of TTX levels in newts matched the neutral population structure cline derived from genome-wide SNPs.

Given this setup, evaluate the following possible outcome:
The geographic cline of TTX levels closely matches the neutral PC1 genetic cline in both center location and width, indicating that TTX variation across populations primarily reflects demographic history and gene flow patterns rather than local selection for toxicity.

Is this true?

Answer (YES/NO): YES